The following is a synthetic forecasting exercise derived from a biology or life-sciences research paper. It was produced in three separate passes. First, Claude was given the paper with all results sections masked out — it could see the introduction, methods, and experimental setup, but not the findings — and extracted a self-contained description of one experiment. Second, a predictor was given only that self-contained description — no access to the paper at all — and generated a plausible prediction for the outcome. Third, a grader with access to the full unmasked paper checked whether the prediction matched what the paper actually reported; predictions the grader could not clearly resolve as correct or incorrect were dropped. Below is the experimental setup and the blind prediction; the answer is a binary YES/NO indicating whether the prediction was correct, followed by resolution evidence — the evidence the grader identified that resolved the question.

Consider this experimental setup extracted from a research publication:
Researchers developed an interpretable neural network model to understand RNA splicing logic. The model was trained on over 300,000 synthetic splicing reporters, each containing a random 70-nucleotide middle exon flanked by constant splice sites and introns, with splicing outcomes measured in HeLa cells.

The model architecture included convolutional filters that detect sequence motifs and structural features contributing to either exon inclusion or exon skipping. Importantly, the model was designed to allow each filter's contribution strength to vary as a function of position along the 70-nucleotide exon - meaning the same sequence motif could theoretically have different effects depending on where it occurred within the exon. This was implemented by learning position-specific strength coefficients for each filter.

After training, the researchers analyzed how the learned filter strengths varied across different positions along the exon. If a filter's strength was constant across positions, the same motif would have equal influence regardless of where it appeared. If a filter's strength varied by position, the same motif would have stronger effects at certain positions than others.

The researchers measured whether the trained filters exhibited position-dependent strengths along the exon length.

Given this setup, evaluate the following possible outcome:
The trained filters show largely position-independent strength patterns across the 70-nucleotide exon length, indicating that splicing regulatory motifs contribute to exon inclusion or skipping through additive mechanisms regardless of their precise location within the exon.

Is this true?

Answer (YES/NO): NO